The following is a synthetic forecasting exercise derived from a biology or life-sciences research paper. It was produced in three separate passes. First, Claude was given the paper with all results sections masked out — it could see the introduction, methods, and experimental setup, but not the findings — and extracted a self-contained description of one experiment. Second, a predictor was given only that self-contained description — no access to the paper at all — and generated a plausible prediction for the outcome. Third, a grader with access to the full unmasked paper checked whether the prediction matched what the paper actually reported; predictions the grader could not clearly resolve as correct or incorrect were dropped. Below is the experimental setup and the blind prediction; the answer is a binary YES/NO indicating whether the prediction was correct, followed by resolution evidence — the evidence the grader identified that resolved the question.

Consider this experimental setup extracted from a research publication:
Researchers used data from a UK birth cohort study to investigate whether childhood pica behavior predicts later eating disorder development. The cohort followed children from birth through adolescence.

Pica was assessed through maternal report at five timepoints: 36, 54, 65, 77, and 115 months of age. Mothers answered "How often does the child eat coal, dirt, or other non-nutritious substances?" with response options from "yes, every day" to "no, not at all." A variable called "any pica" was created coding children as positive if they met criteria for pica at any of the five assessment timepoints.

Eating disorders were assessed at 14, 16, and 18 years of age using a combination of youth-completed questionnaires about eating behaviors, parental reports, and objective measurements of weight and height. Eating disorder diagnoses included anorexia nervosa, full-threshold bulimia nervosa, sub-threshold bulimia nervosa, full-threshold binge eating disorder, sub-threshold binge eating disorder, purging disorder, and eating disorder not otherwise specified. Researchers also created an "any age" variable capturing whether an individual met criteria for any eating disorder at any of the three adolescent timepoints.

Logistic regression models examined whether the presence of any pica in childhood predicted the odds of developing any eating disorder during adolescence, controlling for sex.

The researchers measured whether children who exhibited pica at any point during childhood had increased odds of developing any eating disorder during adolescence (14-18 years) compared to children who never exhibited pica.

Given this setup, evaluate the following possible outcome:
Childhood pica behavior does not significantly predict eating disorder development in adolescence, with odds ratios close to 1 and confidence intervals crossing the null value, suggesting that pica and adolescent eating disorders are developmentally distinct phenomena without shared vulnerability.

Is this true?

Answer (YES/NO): YES